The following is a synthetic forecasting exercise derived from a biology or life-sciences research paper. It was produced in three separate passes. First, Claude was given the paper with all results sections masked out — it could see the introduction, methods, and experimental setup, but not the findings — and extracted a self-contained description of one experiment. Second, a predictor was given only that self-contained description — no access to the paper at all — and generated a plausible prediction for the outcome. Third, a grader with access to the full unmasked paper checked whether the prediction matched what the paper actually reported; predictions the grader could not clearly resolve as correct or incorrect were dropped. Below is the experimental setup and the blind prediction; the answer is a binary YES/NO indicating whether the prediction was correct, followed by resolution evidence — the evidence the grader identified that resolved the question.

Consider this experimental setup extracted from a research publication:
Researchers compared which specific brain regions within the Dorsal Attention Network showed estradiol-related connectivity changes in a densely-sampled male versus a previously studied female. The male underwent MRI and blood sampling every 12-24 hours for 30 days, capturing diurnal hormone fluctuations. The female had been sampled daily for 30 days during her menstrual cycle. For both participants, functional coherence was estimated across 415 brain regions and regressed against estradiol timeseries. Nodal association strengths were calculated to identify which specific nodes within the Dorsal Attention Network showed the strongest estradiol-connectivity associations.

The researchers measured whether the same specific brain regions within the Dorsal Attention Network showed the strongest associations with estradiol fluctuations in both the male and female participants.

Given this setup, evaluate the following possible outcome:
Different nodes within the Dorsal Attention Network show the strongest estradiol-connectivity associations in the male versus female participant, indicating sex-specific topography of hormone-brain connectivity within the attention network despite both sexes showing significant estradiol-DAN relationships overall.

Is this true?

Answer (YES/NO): YES